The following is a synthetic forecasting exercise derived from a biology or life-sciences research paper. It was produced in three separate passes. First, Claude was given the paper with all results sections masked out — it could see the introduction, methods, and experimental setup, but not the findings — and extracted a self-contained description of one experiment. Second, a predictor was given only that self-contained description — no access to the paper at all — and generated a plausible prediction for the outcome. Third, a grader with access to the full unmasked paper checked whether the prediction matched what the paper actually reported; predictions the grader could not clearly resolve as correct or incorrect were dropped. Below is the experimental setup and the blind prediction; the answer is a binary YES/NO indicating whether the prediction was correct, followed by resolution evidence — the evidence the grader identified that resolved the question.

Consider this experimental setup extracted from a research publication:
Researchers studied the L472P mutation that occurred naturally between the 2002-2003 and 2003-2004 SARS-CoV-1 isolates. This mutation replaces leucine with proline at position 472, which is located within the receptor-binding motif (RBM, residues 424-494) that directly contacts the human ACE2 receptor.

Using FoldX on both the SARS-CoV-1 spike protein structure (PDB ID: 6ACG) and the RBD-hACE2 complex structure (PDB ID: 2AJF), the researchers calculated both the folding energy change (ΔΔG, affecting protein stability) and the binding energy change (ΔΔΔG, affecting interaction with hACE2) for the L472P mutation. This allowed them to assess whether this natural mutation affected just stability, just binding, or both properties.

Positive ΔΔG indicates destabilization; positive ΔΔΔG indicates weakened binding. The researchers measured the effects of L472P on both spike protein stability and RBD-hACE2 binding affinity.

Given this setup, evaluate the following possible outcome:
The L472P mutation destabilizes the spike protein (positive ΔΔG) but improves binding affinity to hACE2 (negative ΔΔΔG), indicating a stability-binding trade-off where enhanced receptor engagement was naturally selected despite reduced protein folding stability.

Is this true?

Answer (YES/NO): NO